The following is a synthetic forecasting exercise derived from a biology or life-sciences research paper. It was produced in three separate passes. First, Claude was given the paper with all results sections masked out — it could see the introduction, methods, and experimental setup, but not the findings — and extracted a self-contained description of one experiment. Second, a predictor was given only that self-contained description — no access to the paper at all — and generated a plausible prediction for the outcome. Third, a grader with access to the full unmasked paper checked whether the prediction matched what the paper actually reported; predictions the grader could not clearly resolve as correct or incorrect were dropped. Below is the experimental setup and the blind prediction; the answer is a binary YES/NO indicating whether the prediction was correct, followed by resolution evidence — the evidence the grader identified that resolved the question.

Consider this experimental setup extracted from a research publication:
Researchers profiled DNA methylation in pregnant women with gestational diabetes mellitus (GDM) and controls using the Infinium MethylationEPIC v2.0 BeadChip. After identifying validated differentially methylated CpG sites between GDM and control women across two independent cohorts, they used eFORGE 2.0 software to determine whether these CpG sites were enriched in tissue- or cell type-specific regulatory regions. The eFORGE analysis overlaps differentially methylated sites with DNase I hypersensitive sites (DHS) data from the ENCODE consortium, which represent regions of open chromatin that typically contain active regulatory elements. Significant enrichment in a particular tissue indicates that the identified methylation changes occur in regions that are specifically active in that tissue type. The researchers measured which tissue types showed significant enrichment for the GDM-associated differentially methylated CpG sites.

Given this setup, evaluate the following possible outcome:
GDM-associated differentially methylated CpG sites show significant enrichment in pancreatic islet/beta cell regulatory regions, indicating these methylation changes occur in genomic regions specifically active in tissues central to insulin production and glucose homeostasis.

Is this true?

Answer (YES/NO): NO